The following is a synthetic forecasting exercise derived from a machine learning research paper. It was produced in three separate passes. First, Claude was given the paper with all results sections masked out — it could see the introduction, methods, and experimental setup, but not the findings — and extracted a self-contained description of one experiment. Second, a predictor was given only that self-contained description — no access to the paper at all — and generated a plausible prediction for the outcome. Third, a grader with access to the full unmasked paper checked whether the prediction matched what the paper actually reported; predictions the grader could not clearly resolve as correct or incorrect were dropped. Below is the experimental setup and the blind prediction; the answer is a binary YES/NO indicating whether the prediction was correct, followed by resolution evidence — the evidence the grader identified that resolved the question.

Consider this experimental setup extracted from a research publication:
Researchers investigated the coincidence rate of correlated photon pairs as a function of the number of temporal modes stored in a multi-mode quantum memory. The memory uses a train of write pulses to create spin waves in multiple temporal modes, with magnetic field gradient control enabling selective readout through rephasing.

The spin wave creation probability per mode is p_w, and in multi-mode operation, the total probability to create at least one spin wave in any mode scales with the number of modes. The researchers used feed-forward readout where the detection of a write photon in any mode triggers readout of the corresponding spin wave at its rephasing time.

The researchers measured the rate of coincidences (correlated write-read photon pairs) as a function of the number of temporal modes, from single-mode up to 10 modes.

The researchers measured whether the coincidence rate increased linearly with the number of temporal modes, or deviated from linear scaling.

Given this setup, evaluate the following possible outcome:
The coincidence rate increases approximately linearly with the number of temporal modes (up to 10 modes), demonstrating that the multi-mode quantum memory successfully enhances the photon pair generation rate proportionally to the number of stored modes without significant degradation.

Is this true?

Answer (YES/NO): NO